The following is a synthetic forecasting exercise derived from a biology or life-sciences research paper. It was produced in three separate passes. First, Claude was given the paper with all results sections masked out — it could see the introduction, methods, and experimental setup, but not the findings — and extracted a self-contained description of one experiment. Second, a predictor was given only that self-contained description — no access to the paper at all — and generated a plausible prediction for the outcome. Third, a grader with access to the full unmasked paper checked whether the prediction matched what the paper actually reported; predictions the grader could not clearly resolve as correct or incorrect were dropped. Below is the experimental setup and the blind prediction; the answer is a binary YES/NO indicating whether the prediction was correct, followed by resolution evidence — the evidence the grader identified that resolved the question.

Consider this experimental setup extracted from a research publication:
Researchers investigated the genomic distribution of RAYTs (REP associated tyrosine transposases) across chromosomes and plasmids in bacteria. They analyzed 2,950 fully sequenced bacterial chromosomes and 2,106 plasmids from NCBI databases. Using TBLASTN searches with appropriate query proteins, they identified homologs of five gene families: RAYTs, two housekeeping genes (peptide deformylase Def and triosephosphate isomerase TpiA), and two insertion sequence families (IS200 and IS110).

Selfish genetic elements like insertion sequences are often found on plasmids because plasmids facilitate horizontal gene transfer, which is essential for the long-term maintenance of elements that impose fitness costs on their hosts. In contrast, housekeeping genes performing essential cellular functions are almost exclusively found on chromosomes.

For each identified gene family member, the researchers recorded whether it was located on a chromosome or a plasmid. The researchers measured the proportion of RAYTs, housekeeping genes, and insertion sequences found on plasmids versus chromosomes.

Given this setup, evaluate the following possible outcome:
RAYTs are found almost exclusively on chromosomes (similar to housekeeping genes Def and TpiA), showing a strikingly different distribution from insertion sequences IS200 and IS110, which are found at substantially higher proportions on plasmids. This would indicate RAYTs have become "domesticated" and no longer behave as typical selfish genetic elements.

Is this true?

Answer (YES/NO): YES